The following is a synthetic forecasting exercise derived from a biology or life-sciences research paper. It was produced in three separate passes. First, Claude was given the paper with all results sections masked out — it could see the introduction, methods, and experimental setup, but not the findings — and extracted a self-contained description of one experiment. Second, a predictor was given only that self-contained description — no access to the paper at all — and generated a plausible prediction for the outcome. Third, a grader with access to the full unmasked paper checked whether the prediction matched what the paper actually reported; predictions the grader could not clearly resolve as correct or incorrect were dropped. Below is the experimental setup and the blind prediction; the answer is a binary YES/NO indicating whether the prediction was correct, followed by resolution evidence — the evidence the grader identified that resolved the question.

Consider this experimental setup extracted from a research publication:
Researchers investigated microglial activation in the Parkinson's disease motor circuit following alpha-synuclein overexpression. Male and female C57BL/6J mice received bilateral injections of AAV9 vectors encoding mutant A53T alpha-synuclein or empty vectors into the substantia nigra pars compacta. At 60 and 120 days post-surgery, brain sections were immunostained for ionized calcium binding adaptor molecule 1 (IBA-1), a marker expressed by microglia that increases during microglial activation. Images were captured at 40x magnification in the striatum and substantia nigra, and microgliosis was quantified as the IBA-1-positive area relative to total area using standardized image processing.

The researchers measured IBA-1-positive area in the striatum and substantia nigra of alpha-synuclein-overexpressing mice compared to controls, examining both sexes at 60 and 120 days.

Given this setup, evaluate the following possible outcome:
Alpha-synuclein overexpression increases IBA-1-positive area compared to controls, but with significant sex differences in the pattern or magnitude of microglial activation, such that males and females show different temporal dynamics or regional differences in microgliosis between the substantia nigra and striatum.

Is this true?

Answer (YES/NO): NO